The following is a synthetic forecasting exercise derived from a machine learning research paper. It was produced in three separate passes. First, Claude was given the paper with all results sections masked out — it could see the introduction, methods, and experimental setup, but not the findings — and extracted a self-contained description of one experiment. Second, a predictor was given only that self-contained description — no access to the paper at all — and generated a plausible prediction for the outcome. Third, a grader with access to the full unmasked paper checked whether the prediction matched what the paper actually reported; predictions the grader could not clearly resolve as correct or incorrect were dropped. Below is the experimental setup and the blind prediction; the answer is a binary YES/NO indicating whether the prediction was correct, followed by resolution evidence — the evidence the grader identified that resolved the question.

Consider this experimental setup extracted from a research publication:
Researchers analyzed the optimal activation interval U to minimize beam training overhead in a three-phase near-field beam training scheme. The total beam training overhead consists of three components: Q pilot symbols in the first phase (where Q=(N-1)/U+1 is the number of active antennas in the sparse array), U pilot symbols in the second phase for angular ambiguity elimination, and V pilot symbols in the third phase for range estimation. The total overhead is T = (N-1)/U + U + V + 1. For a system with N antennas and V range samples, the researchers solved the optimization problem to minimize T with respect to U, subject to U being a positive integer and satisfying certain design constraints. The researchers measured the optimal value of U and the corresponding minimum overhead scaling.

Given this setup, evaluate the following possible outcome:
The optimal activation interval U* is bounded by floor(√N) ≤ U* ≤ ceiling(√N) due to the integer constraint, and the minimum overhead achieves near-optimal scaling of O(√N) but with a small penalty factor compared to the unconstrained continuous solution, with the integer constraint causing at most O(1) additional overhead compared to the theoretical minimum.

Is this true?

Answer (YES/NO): NO